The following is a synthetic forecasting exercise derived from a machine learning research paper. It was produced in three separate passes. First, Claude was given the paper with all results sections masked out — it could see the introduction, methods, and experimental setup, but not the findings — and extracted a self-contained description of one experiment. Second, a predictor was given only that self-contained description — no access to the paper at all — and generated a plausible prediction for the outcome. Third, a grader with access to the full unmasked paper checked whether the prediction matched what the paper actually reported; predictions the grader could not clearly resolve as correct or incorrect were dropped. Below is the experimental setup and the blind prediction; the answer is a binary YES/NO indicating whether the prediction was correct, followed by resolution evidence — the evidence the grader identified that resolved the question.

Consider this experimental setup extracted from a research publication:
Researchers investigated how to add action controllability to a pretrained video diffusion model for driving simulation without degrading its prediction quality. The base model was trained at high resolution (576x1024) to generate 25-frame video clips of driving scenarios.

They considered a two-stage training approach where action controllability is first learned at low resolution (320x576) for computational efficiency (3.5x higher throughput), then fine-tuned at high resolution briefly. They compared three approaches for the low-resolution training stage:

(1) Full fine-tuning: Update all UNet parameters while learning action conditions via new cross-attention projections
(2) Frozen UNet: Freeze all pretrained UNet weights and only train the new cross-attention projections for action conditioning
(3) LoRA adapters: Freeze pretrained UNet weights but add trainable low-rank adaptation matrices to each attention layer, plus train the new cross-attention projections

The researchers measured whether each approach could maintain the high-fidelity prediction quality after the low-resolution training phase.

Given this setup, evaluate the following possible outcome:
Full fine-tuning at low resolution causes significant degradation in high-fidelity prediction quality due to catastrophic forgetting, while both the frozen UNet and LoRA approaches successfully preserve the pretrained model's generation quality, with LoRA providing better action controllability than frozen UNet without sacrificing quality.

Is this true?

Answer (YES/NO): NO